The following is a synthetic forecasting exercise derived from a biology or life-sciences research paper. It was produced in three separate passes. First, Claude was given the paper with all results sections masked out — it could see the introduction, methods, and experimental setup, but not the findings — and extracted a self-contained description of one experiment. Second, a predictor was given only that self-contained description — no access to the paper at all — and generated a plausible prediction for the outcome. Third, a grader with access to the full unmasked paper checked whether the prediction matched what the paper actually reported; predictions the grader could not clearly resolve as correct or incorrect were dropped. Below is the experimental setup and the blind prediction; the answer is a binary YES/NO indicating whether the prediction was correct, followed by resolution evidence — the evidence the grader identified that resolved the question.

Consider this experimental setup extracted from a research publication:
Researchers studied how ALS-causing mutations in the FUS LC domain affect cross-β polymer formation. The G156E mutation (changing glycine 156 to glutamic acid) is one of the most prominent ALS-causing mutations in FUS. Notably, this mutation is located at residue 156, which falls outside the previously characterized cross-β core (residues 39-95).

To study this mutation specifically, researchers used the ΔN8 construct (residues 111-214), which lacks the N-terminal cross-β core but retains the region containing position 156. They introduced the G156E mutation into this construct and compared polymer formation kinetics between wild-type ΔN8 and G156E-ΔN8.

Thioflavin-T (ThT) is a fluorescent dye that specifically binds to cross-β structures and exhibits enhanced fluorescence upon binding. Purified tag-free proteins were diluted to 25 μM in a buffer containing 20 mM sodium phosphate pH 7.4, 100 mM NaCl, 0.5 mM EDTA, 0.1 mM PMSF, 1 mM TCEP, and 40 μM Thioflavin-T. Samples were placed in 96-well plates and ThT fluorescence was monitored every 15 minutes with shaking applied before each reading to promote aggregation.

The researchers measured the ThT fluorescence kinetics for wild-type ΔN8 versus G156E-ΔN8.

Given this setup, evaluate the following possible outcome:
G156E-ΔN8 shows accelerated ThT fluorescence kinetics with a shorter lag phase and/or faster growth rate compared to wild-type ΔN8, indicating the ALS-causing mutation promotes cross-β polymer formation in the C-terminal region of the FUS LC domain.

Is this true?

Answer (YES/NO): NO